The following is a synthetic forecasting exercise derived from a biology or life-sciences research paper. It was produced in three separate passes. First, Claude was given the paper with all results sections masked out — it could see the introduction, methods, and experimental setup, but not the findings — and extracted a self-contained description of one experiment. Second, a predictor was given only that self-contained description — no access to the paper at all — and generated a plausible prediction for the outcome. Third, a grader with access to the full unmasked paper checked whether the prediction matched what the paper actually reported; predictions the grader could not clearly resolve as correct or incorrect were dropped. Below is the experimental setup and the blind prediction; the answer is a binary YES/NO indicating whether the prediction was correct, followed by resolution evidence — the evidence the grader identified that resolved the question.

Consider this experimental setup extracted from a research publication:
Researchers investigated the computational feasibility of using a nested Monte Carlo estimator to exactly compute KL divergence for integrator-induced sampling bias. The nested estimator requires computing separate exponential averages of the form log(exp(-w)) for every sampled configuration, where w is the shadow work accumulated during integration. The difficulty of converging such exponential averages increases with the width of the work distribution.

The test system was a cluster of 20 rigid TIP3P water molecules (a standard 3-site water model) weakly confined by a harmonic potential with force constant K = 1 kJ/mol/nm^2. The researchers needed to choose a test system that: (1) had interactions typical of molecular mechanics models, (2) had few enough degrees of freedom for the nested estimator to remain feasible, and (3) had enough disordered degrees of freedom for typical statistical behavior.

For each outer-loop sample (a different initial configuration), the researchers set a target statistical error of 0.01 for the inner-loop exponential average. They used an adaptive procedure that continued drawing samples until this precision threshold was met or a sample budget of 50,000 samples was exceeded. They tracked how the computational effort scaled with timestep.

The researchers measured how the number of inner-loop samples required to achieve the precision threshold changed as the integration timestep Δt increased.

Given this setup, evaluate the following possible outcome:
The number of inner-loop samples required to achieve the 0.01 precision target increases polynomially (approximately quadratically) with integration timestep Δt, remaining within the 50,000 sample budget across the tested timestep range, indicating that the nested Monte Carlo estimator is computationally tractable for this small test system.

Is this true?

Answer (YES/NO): NO